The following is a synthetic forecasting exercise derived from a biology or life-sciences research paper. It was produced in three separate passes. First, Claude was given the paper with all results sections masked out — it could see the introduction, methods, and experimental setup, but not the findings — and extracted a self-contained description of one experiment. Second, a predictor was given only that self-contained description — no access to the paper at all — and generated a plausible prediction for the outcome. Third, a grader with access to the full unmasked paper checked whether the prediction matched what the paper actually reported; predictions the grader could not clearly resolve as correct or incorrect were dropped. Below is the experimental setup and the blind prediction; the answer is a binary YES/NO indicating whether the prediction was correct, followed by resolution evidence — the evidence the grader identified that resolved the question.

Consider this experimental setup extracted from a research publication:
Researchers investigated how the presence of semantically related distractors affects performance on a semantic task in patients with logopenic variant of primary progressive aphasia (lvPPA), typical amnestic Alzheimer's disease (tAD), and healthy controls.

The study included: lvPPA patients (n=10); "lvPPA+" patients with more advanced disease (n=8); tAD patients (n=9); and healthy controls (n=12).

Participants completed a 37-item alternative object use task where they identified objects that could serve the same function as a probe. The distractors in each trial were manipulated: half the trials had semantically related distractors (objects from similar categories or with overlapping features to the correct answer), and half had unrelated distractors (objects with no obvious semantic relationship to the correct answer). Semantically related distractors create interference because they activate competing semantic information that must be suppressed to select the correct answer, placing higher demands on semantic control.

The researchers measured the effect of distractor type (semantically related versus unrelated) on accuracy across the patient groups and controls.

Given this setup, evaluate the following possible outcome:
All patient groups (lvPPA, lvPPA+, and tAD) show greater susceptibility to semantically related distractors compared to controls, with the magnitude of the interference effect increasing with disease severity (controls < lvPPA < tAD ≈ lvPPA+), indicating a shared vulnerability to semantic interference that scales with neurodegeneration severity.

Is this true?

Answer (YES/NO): NO